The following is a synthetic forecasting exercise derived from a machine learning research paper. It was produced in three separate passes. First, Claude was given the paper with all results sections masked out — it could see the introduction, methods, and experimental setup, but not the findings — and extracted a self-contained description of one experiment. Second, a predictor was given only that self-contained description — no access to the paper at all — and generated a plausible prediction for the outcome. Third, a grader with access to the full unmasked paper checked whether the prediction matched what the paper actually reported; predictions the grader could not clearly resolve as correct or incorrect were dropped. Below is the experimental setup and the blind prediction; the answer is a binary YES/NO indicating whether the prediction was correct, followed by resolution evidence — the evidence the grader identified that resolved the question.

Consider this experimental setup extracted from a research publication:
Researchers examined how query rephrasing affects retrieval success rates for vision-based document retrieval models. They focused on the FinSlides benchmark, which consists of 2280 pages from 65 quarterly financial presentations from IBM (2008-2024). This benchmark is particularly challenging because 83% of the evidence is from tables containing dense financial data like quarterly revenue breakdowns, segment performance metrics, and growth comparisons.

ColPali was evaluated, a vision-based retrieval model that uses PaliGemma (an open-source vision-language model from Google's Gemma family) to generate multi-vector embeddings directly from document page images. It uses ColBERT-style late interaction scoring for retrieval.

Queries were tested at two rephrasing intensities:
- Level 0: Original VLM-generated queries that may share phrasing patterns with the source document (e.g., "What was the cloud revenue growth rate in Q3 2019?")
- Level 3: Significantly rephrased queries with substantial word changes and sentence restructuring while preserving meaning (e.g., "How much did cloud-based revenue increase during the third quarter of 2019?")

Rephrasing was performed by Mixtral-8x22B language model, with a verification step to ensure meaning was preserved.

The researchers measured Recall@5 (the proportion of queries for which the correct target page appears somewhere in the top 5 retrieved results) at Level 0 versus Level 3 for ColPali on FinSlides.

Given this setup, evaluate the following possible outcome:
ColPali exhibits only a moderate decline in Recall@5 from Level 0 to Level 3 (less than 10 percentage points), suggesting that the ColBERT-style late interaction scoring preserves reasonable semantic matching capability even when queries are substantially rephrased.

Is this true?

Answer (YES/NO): NO